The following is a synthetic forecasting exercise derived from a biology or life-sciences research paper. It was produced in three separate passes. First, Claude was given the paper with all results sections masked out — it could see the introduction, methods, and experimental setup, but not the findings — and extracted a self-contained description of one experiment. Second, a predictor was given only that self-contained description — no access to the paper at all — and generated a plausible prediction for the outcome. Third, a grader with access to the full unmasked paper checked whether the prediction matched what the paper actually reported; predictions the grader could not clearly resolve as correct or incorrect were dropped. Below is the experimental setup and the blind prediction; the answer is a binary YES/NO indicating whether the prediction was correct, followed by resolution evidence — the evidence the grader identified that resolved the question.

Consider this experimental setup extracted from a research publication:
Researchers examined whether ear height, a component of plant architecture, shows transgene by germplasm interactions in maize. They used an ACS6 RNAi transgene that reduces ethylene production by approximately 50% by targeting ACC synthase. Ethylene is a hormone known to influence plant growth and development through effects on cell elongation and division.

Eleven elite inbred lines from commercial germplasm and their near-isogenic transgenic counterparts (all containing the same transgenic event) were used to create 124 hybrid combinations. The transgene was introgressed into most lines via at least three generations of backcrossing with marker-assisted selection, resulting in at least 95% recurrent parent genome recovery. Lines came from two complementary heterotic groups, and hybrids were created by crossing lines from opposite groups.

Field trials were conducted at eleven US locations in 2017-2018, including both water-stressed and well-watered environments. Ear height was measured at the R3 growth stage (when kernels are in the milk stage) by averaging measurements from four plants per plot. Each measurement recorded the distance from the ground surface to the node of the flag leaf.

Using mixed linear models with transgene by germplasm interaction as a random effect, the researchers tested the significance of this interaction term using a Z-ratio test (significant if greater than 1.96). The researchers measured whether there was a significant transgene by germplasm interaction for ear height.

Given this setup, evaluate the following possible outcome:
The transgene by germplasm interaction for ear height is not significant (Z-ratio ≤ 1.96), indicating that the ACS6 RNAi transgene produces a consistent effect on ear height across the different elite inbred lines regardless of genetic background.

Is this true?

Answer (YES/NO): NO